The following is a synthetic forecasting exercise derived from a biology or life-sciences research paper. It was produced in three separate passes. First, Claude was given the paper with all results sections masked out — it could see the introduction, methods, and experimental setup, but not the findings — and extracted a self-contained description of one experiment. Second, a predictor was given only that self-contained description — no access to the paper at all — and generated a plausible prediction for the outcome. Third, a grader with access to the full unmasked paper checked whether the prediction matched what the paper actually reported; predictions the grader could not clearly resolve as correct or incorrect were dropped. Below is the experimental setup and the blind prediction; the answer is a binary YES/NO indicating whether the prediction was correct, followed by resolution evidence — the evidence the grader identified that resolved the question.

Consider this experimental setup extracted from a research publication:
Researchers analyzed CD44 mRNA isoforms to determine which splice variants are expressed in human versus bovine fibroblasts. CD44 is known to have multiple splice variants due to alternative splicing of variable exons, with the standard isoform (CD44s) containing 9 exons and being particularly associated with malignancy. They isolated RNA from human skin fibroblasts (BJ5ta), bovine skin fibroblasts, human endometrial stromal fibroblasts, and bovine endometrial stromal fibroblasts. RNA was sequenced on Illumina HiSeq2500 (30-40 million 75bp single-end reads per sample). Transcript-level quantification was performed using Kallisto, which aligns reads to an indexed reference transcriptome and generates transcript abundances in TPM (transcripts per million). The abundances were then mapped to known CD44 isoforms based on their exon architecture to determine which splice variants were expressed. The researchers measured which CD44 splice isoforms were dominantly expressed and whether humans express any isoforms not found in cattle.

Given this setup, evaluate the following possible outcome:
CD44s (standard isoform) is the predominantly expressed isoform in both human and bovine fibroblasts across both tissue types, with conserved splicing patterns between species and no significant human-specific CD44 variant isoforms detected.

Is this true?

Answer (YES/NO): NO